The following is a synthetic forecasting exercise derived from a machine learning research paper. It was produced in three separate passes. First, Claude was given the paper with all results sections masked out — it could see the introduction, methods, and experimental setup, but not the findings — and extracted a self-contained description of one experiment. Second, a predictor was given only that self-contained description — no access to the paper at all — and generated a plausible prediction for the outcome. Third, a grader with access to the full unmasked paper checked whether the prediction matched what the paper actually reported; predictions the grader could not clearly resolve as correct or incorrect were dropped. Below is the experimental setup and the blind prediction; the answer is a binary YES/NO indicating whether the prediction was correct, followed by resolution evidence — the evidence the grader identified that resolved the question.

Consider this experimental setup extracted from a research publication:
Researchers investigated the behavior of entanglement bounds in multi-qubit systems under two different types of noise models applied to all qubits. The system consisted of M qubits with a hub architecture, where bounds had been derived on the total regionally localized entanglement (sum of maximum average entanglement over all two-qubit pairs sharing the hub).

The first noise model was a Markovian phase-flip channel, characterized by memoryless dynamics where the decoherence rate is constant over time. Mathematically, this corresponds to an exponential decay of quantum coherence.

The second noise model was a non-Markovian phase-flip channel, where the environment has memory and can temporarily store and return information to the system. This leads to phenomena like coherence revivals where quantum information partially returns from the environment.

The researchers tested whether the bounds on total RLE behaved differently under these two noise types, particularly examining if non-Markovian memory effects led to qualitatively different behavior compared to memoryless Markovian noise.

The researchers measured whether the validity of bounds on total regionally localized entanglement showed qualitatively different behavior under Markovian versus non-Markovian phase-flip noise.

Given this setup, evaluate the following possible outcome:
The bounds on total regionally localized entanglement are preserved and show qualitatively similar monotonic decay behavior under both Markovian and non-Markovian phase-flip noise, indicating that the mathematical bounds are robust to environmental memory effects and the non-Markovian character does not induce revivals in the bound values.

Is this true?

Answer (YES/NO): NO